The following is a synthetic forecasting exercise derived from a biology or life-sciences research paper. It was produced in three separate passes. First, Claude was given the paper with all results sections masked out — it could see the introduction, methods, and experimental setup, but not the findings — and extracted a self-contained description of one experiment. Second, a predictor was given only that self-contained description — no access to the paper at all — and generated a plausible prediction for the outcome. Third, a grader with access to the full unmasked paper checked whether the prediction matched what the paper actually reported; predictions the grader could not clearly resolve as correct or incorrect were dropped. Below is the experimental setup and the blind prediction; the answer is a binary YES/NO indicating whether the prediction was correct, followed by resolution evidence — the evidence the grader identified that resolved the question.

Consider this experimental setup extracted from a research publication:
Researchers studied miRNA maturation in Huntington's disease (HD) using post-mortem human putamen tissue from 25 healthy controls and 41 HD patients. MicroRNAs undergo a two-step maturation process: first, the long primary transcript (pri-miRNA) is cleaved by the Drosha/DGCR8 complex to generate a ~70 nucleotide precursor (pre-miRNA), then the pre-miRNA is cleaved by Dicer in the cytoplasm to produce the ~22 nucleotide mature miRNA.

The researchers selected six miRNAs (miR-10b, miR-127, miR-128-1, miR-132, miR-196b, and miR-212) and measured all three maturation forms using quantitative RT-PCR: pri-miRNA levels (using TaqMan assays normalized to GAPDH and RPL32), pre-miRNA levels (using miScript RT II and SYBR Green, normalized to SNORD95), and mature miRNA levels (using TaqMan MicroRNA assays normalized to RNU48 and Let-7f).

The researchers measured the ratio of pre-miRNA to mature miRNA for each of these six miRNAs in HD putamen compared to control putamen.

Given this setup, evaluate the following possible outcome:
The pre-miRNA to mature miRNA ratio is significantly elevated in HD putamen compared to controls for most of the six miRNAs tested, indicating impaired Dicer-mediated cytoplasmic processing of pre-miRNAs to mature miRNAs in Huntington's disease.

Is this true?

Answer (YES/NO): YES